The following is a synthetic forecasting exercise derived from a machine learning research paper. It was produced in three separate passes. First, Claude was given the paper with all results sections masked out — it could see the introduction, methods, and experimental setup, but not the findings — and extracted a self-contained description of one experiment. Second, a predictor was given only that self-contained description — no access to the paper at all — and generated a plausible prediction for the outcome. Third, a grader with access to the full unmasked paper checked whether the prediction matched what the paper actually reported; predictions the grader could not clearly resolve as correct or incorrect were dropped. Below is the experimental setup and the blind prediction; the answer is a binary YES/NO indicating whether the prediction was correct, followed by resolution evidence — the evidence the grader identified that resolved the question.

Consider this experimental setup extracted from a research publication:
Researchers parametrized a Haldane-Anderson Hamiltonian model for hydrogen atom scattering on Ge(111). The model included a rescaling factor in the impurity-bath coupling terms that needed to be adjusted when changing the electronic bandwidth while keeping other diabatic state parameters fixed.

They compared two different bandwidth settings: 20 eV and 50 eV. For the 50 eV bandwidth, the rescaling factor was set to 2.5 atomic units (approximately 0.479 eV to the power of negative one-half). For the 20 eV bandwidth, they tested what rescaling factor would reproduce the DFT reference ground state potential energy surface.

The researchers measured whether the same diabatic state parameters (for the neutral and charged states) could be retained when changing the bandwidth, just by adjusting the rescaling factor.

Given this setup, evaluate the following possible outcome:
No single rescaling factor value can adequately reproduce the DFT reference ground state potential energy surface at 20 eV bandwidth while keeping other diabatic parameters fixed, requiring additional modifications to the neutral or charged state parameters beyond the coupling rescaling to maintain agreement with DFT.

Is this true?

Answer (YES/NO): NO